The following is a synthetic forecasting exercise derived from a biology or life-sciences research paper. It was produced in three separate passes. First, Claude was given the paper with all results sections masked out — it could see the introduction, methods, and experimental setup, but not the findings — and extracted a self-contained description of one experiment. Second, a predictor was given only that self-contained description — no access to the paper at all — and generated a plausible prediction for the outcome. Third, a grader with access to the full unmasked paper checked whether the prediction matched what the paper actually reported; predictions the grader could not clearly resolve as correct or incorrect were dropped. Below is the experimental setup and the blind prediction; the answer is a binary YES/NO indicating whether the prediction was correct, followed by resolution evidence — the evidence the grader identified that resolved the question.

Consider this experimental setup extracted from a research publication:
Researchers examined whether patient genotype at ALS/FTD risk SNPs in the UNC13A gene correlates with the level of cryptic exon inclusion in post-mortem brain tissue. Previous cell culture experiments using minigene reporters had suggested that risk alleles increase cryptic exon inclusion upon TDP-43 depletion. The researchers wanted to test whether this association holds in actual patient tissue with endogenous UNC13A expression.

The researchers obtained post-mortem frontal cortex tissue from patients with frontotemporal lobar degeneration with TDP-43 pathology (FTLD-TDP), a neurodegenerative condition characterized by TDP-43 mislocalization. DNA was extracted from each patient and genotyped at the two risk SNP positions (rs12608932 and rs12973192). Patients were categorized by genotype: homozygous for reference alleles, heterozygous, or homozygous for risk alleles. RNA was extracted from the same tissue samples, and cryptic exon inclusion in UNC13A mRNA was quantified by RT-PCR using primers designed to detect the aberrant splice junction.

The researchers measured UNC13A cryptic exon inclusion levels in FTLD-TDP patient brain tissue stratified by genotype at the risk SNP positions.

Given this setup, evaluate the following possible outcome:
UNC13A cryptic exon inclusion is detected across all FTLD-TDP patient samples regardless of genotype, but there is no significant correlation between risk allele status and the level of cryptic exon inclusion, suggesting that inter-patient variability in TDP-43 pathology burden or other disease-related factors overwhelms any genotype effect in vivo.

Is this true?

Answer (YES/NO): NO